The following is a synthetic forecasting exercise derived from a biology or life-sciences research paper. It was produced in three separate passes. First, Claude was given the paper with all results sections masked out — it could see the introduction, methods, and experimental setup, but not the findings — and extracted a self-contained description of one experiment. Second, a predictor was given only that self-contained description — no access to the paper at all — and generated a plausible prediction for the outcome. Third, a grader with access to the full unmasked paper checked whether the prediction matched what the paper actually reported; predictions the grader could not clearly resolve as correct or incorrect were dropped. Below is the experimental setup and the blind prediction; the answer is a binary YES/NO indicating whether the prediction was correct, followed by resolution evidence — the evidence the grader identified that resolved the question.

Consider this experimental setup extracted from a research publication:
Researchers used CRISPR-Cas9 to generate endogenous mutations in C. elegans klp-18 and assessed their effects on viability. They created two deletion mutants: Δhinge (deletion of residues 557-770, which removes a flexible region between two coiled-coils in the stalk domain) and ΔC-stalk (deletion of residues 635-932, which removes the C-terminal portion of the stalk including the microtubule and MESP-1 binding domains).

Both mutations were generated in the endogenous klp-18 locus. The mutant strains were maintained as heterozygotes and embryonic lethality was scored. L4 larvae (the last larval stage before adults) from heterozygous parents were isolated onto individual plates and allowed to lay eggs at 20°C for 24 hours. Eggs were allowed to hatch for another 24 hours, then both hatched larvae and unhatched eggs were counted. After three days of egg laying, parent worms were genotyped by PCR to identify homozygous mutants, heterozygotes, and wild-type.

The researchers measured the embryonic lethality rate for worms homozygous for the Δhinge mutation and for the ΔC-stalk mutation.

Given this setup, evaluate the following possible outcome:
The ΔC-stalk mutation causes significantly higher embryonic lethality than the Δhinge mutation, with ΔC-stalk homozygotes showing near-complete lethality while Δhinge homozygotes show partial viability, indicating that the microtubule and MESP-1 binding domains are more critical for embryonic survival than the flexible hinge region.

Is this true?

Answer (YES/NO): NO